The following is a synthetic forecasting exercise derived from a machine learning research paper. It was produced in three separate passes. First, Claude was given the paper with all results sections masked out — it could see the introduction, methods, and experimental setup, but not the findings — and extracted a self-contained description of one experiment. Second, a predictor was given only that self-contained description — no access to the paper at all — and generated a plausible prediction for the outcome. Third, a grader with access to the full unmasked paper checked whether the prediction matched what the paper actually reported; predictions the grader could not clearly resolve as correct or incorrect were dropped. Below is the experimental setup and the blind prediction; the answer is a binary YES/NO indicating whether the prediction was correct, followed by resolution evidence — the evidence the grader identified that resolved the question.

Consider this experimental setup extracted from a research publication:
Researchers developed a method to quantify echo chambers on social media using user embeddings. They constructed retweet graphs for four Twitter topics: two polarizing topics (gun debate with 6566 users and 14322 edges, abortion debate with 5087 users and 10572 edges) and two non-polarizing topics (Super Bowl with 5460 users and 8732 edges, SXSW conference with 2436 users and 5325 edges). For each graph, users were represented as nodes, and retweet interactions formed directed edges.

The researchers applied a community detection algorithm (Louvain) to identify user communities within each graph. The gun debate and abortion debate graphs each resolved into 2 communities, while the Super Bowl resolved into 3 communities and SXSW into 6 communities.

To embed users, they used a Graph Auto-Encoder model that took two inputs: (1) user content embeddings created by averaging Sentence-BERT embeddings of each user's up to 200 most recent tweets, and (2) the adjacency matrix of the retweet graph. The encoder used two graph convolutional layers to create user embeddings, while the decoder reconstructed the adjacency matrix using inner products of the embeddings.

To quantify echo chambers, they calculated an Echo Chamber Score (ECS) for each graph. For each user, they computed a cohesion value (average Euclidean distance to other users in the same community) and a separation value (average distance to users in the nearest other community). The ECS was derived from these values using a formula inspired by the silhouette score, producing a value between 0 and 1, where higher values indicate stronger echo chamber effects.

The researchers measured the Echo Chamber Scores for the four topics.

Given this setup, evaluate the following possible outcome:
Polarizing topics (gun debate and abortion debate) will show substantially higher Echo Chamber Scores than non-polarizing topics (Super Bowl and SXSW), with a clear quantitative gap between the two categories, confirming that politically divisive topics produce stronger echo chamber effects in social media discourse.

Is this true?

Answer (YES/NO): YES